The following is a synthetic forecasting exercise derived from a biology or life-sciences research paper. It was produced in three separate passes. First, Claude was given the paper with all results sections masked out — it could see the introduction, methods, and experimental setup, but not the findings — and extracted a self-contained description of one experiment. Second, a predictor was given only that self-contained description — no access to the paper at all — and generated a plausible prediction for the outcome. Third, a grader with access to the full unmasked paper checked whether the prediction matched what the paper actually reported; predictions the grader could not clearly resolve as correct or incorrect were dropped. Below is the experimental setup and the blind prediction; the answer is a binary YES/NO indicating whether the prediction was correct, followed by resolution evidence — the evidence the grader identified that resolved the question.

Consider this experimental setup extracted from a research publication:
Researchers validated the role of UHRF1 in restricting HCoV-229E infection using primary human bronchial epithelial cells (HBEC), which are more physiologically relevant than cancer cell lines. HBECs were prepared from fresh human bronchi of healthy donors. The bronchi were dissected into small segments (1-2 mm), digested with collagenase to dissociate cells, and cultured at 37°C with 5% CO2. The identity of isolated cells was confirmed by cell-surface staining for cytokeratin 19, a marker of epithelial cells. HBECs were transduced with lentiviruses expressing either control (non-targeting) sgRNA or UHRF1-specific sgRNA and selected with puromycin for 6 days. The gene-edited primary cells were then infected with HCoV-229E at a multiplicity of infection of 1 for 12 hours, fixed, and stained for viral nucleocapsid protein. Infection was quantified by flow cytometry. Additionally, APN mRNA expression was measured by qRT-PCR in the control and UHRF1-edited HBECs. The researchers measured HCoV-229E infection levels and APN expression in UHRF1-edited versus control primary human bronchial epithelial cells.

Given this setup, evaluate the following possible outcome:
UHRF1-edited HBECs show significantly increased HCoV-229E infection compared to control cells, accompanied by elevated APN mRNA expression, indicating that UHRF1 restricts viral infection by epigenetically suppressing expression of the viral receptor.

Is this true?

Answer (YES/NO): YES